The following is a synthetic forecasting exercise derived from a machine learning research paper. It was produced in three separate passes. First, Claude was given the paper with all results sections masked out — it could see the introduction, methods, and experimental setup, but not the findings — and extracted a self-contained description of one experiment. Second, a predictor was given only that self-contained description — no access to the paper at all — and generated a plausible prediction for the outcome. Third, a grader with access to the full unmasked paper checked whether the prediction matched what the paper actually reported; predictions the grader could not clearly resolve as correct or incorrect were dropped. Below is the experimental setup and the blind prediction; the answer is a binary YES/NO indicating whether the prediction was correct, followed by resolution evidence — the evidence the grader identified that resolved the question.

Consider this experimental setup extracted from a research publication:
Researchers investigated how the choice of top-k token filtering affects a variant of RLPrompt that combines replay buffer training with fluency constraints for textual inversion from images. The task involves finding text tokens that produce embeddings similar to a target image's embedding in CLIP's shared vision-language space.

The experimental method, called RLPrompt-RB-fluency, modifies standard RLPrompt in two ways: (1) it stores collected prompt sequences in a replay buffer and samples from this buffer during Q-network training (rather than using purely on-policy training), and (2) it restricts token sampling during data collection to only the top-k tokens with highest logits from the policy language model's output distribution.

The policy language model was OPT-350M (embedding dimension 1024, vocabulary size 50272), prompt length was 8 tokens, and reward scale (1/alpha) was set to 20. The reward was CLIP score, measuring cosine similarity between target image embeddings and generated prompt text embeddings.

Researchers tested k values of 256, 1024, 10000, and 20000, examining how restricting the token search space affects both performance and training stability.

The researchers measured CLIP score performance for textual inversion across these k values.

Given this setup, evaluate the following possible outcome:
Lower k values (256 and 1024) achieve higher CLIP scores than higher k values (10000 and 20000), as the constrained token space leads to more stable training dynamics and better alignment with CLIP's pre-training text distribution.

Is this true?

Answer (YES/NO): YES